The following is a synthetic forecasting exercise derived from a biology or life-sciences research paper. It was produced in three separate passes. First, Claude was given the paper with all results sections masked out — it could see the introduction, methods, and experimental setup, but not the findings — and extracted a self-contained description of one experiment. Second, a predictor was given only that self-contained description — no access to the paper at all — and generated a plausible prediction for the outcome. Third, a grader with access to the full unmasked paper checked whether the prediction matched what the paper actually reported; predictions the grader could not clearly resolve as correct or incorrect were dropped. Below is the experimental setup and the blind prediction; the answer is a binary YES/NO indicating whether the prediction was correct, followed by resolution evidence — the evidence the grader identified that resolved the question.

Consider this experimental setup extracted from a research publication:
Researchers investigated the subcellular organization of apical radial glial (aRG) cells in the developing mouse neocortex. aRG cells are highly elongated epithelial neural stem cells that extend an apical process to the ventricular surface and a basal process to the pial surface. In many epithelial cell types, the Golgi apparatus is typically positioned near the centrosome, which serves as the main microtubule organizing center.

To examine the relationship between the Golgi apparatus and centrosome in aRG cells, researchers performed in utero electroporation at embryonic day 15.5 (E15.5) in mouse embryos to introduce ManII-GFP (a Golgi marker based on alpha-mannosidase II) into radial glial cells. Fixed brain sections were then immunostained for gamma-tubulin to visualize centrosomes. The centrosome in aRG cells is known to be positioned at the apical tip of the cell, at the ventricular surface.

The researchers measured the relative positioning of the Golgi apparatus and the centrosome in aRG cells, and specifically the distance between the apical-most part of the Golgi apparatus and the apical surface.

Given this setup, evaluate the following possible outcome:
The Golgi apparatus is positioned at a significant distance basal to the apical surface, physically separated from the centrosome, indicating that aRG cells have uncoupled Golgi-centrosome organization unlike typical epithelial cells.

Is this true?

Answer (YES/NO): YES